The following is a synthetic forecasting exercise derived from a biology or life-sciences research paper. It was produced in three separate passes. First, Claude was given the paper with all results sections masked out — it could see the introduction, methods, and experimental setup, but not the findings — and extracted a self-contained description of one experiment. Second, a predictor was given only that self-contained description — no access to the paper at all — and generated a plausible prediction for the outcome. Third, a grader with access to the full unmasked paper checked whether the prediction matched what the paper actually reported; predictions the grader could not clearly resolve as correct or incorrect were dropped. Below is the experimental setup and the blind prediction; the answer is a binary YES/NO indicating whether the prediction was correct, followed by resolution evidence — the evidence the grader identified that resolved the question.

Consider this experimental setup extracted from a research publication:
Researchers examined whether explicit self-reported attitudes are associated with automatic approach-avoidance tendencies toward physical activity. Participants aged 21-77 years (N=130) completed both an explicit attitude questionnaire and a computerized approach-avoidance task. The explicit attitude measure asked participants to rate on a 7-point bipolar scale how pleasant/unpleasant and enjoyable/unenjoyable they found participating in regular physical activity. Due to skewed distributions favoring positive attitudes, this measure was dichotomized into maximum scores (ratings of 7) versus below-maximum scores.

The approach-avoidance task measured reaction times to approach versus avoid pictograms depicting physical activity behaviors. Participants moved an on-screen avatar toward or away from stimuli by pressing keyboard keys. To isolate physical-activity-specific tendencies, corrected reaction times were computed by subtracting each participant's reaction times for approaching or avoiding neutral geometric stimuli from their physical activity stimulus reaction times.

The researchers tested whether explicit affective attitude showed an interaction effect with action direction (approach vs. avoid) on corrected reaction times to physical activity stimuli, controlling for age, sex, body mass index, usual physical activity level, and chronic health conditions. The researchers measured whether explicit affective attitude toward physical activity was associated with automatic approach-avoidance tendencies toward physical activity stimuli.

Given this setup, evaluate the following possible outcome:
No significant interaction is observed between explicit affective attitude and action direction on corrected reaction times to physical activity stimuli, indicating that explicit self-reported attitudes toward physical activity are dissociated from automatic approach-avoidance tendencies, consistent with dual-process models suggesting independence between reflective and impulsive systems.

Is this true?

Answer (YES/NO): NO